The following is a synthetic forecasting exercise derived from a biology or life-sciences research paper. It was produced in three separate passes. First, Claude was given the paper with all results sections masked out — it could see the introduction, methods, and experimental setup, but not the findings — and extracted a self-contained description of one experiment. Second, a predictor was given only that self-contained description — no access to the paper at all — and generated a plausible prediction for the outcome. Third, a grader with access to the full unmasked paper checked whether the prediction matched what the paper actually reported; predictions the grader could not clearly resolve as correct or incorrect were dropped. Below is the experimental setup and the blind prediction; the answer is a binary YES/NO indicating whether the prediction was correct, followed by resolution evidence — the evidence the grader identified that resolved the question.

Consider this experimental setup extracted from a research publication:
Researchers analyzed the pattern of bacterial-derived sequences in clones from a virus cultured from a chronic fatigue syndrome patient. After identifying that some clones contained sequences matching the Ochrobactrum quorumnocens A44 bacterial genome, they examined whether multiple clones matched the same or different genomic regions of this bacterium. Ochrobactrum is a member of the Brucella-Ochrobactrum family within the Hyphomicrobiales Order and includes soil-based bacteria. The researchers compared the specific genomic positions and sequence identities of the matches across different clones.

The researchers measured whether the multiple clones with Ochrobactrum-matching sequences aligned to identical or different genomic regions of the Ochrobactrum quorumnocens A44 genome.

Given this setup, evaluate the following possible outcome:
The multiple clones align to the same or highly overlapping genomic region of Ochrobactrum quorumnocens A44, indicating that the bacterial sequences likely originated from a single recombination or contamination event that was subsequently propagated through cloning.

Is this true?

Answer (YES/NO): NO